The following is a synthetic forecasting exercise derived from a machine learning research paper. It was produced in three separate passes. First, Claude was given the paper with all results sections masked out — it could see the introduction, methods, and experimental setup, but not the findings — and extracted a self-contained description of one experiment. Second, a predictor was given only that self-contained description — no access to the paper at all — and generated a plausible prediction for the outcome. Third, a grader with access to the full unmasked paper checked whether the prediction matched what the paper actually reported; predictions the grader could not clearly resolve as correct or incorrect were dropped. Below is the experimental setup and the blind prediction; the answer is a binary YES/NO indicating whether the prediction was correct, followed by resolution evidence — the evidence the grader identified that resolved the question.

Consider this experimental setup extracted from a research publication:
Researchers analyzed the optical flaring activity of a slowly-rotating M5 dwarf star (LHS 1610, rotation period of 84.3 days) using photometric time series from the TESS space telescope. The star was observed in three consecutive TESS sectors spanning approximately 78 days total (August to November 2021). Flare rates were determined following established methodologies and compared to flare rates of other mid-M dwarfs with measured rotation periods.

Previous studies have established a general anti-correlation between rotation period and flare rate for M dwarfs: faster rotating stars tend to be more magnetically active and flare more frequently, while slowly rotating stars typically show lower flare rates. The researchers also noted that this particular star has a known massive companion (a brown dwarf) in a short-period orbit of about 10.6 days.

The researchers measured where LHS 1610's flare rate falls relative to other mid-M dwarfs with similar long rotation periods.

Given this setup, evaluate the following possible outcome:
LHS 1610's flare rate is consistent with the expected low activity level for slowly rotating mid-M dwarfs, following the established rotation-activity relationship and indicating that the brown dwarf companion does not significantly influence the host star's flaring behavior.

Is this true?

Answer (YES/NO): NO